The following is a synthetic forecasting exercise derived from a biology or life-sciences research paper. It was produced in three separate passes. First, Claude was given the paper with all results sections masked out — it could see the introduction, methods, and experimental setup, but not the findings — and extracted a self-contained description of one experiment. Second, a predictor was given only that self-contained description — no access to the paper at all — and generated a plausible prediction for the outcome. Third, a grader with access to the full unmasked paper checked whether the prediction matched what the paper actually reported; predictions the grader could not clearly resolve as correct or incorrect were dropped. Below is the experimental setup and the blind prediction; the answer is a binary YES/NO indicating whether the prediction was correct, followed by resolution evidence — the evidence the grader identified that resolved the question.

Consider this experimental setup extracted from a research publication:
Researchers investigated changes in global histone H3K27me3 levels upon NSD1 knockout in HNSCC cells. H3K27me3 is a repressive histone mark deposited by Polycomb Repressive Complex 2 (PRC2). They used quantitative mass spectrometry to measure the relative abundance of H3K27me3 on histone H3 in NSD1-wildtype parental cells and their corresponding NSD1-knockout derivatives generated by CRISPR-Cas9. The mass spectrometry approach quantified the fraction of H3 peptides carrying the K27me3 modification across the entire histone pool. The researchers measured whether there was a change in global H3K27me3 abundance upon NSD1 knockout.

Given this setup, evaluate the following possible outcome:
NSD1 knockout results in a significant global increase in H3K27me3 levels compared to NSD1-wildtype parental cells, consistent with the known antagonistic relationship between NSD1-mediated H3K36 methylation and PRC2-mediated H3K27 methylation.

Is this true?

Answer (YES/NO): NO